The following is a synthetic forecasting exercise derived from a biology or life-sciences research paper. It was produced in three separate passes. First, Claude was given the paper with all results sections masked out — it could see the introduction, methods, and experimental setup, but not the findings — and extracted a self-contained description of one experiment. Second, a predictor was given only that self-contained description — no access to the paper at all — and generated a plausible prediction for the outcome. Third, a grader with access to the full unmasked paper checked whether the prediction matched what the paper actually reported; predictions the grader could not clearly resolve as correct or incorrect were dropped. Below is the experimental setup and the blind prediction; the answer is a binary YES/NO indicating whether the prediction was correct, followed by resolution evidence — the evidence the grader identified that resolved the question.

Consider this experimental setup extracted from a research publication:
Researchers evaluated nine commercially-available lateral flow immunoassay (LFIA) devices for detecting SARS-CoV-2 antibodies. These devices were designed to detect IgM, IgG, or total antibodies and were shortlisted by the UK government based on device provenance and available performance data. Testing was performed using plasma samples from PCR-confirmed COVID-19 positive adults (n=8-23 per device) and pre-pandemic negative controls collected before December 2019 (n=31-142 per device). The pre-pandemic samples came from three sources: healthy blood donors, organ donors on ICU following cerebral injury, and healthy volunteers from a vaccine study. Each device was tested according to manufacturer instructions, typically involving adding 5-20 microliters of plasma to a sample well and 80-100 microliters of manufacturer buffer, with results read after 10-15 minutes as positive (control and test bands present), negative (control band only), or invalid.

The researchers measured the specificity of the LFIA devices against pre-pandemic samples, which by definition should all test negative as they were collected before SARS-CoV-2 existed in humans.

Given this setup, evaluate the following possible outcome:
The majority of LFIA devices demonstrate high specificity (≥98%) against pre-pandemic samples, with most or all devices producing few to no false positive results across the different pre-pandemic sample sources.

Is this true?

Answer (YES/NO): NO